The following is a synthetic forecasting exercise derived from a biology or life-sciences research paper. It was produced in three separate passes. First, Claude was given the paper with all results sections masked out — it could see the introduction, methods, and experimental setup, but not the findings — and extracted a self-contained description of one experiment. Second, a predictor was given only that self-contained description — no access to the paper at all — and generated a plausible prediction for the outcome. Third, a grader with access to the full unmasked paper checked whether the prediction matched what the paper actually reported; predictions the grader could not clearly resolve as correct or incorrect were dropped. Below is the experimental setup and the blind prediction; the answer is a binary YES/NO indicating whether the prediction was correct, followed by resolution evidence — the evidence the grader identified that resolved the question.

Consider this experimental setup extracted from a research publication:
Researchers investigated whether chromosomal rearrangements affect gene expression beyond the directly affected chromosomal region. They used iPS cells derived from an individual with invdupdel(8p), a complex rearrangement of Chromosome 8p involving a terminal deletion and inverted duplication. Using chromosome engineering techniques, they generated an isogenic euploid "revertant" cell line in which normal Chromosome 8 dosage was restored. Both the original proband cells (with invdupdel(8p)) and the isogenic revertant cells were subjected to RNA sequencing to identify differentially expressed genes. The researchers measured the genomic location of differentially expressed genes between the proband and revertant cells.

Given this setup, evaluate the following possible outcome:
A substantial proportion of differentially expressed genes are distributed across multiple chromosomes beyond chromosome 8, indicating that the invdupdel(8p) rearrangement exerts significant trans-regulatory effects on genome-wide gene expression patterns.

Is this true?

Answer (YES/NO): YES